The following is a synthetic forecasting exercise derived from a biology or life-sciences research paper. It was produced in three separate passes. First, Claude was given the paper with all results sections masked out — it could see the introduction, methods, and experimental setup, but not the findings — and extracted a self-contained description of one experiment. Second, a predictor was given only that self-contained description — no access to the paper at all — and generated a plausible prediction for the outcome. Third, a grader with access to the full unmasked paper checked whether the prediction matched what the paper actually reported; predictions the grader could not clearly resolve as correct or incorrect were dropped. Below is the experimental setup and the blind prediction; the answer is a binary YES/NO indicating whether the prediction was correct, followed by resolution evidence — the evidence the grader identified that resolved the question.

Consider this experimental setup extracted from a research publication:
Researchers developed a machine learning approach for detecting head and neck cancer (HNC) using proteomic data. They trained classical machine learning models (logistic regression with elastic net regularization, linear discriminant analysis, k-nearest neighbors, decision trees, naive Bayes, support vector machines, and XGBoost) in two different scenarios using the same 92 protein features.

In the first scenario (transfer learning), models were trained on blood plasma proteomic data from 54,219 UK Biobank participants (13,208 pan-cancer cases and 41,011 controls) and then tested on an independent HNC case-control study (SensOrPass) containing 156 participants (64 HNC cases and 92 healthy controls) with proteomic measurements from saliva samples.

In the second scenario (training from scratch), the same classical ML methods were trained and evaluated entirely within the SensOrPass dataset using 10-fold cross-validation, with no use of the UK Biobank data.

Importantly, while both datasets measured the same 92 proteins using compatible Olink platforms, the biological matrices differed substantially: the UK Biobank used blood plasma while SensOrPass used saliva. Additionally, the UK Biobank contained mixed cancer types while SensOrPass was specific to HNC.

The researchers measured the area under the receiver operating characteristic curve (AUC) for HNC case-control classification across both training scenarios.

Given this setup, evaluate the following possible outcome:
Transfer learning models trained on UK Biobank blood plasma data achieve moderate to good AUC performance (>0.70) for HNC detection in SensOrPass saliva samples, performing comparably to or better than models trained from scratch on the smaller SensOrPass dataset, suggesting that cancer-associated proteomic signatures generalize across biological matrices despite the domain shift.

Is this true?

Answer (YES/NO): NO